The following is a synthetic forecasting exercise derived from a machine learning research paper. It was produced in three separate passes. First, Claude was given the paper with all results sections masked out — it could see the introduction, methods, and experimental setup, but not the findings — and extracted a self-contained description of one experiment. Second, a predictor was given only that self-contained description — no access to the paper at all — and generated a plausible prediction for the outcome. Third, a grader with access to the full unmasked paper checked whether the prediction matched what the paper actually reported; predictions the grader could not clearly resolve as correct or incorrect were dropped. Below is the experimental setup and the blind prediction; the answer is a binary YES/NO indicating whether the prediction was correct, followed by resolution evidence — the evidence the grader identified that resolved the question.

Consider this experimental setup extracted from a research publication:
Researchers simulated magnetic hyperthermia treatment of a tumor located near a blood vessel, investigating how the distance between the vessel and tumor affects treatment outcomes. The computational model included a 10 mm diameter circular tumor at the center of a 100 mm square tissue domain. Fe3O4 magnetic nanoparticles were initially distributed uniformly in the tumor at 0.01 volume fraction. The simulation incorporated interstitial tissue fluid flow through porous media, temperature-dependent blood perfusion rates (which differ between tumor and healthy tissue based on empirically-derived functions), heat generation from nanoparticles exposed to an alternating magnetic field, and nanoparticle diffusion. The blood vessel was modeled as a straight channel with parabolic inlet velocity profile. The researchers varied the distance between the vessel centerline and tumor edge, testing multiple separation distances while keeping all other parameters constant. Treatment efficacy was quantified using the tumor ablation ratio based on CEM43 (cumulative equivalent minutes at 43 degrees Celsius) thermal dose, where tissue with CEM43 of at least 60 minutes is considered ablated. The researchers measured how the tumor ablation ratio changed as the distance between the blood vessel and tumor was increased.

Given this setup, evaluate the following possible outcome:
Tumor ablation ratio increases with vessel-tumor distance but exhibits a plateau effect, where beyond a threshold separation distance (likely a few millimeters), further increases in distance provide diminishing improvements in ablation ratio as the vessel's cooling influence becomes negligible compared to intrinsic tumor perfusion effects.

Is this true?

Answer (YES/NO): YES